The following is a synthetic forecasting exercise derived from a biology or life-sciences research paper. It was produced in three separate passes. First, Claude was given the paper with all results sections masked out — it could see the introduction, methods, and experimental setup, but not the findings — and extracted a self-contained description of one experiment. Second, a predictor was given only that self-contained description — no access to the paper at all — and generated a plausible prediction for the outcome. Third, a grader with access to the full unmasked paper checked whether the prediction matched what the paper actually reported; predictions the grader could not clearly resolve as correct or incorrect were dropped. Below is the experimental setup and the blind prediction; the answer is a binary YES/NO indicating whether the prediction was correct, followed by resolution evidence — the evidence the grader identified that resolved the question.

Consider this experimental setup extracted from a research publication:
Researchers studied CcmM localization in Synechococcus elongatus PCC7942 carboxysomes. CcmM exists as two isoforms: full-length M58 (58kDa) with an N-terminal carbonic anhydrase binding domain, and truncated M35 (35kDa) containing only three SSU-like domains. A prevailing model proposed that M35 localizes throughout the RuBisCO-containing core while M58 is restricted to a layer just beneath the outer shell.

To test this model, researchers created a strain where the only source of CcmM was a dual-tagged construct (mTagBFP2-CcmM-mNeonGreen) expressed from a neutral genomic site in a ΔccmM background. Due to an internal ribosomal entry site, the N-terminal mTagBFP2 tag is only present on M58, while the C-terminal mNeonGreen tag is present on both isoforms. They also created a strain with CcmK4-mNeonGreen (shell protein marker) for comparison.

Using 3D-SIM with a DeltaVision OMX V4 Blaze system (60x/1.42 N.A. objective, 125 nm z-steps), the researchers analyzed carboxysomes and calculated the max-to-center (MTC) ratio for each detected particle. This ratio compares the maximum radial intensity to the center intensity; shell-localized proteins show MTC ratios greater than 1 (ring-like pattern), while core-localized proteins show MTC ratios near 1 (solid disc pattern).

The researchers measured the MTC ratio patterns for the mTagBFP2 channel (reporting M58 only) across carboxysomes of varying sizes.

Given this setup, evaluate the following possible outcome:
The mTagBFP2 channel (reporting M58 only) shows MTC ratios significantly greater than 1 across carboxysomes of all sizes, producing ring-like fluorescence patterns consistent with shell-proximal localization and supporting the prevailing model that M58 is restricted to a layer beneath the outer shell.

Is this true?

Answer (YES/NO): NO